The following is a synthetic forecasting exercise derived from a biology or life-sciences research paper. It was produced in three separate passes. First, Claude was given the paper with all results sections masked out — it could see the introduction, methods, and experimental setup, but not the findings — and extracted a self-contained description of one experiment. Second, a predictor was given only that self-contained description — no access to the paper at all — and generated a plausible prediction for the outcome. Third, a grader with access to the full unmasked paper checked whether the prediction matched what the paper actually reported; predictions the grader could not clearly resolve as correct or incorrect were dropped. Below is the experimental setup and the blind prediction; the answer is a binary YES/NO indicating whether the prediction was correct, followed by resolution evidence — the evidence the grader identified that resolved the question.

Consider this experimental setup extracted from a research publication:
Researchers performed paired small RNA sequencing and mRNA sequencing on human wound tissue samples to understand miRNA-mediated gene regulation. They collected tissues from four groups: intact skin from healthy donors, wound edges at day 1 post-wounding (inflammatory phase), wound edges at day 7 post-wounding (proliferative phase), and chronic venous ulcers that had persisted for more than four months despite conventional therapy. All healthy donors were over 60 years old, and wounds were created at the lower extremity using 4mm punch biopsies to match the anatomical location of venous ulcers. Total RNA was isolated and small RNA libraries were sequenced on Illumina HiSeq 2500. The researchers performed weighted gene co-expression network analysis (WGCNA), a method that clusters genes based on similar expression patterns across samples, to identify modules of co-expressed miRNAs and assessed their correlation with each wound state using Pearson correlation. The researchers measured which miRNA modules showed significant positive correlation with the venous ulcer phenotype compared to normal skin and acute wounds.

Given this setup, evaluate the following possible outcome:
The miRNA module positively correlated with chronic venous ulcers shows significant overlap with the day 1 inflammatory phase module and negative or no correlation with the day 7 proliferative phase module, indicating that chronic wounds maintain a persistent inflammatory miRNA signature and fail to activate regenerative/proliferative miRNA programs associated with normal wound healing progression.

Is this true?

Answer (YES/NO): NO